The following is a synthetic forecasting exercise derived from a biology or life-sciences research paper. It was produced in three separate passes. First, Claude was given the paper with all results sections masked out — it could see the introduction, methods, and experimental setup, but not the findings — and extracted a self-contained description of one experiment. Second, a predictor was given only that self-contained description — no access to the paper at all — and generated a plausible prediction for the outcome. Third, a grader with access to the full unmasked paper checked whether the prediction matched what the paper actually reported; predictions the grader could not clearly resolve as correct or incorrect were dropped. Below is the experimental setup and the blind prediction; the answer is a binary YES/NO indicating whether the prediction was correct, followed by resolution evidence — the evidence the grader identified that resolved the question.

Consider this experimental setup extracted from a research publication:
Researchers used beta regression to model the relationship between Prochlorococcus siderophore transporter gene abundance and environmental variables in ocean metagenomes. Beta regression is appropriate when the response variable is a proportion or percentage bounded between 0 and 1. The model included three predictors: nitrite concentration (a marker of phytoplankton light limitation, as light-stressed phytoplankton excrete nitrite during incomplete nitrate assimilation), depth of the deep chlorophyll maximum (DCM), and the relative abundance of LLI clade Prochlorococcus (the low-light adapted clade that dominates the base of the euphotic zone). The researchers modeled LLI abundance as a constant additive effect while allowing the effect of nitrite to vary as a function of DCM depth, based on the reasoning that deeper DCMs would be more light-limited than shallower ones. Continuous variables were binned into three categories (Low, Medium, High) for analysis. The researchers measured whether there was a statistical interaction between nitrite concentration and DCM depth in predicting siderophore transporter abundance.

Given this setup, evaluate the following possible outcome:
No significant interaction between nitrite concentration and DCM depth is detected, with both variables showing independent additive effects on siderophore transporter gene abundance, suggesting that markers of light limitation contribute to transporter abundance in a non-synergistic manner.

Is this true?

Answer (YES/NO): NO